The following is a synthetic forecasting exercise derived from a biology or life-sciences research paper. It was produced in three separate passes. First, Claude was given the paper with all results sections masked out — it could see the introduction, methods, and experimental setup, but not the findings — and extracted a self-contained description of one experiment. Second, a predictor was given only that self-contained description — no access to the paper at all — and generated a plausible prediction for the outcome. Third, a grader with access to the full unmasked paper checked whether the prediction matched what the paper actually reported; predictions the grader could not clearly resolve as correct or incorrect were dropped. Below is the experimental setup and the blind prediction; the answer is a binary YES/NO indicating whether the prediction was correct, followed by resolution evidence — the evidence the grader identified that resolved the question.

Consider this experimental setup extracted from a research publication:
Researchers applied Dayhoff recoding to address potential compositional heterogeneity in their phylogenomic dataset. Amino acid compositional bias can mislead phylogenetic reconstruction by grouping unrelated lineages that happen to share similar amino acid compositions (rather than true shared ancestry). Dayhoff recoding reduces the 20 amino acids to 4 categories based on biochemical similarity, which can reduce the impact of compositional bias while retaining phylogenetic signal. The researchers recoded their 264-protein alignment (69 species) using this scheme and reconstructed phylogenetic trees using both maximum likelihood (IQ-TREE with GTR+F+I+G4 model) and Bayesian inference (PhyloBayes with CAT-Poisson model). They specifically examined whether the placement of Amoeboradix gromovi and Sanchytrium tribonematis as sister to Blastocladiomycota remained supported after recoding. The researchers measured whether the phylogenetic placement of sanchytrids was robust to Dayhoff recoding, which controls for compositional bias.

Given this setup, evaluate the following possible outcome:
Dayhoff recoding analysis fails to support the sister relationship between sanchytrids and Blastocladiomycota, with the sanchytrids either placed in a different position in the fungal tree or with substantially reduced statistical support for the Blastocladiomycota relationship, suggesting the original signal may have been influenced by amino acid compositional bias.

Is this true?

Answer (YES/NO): NO